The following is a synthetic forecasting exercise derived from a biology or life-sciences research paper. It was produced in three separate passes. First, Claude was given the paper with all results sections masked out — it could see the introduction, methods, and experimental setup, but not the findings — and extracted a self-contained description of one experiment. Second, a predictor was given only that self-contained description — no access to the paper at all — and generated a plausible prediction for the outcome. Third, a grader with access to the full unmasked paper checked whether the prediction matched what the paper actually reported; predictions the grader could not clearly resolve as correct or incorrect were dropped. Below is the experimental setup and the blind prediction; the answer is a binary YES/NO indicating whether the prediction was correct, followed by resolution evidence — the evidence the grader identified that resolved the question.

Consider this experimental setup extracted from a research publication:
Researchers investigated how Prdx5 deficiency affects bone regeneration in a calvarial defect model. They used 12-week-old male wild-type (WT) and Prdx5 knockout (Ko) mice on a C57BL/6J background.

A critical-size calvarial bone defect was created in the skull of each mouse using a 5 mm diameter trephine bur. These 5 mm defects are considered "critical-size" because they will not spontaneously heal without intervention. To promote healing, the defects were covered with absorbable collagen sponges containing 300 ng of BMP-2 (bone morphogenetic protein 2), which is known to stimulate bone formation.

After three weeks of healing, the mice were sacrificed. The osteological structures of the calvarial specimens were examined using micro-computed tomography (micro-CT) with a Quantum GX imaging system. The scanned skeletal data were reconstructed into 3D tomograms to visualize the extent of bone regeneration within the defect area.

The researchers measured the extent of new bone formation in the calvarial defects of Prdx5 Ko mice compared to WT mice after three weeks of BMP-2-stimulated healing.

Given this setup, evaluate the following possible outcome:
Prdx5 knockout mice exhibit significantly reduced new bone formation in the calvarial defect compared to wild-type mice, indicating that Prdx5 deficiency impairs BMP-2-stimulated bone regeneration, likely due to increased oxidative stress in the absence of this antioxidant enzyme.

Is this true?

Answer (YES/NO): NO